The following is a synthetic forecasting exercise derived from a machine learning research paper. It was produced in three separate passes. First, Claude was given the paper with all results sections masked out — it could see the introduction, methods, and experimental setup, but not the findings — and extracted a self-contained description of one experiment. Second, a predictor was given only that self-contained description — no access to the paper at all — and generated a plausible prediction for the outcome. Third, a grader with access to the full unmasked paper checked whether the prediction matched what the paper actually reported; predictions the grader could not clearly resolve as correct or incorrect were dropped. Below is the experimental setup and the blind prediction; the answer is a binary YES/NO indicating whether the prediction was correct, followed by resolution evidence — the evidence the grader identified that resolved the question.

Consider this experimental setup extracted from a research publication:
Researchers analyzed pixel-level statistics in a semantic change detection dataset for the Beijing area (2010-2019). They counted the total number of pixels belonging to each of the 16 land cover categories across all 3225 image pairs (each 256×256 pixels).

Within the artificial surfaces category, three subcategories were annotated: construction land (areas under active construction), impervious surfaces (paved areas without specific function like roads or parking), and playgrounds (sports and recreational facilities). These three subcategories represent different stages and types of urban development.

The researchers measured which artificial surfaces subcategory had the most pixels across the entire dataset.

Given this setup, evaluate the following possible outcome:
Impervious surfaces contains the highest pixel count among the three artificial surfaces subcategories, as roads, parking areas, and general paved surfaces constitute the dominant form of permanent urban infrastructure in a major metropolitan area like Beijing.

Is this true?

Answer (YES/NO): NO